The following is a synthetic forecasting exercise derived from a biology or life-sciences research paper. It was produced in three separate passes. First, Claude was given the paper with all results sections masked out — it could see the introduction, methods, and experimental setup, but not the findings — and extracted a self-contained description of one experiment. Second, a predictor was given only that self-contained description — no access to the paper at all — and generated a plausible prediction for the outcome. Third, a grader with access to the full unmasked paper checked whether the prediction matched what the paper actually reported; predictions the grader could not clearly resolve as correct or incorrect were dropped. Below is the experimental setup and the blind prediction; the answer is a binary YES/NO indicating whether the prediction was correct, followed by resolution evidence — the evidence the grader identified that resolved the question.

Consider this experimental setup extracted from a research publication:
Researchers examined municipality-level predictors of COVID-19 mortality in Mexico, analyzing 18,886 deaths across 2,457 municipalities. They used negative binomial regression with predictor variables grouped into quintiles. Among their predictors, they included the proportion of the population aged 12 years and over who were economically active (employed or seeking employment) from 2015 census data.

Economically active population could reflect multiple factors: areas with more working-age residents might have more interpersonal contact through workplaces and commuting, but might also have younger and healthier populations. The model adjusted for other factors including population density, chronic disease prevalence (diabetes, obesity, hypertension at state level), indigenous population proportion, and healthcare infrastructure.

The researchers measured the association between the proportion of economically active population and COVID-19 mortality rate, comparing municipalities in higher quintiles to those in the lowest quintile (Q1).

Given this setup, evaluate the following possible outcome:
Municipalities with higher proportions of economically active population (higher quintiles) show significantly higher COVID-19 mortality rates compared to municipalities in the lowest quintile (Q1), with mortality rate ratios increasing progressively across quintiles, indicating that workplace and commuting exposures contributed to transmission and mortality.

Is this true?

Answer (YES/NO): NO